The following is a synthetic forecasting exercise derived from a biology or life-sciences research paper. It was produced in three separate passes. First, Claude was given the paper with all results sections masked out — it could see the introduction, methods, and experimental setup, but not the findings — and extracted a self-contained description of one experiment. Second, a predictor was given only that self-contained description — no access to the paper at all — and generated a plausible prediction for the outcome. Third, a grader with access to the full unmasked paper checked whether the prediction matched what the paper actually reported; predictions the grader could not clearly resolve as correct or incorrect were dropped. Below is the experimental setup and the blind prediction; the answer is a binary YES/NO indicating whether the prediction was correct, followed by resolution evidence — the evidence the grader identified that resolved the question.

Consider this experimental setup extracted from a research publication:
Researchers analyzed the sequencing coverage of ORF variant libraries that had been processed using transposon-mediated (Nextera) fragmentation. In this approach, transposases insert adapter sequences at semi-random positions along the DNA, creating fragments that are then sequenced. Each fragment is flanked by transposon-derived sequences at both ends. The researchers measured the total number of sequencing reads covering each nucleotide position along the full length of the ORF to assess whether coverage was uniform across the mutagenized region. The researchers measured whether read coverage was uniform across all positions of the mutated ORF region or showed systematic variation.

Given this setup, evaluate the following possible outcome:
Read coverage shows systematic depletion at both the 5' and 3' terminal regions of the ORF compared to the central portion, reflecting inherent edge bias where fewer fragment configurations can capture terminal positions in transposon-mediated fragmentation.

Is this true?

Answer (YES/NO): YES